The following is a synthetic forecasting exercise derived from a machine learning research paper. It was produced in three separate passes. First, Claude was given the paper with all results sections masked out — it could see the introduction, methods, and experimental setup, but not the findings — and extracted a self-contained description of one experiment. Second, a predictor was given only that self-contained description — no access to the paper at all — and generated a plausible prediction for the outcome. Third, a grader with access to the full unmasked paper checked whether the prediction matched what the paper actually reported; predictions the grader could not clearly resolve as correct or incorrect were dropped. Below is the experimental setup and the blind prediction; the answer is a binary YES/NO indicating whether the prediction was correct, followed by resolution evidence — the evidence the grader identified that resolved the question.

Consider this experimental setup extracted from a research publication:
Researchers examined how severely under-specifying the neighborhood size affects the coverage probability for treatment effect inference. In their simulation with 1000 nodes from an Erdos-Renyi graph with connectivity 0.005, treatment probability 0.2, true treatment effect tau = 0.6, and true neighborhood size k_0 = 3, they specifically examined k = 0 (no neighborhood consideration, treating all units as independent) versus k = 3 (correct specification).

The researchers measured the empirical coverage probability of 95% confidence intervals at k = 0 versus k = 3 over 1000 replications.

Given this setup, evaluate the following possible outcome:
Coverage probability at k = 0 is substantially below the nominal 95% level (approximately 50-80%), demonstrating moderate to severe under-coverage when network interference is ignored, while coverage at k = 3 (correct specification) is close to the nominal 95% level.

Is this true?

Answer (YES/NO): NO